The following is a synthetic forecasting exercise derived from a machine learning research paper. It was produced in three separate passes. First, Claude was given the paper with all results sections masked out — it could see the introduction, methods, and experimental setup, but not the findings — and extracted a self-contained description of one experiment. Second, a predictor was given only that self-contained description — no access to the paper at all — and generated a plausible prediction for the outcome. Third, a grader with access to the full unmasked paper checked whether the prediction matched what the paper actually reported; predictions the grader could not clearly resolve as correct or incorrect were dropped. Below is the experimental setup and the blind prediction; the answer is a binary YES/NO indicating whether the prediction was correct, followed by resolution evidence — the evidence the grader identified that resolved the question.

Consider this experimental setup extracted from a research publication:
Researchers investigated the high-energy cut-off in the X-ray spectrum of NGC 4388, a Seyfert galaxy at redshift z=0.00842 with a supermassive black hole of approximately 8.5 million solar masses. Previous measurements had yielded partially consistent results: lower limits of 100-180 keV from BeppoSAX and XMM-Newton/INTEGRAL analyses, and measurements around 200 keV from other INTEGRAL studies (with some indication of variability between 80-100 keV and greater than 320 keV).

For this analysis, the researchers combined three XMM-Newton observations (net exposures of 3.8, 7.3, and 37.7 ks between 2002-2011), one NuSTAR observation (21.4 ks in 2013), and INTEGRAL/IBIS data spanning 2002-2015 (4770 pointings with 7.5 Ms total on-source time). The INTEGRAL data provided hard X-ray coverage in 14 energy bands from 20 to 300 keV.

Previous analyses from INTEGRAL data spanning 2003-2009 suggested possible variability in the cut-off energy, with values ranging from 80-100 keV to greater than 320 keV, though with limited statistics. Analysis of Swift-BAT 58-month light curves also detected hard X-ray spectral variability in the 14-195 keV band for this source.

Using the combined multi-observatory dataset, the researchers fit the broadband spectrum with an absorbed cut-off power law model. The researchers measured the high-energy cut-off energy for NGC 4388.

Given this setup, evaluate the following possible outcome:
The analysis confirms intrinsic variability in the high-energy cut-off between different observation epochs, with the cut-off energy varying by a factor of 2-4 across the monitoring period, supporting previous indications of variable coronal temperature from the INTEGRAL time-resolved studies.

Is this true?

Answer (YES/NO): NO